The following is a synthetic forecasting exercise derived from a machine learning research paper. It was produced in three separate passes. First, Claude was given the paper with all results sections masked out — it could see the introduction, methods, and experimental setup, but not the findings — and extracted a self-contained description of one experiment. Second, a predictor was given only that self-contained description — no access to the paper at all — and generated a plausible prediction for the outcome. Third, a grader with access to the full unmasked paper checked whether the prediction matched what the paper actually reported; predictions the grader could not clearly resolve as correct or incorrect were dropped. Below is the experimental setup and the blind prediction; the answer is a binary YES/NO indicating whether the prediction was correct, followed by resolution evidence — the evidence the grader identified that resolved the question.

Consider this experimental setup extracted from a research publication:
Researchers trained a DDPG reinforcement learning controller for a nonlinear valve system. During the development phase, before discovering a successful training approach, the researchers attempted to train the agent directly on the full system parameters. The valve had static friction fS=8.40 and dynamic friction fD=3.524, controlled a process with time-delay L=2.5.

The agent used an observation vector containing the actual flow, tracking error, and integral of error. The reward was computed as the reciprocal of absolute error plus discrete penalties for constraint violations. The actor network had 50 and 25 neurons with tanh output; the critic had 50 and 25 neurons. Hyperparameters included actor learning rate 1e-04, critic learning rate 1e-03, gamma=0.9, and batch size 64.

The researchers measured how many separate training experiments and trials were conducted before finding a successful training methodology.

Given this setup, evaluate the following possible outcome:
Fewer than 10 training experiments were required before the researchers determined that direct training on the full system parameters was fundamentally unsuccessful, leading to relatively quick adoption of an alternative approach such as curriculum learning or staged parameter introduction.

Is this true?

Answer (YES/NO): NO